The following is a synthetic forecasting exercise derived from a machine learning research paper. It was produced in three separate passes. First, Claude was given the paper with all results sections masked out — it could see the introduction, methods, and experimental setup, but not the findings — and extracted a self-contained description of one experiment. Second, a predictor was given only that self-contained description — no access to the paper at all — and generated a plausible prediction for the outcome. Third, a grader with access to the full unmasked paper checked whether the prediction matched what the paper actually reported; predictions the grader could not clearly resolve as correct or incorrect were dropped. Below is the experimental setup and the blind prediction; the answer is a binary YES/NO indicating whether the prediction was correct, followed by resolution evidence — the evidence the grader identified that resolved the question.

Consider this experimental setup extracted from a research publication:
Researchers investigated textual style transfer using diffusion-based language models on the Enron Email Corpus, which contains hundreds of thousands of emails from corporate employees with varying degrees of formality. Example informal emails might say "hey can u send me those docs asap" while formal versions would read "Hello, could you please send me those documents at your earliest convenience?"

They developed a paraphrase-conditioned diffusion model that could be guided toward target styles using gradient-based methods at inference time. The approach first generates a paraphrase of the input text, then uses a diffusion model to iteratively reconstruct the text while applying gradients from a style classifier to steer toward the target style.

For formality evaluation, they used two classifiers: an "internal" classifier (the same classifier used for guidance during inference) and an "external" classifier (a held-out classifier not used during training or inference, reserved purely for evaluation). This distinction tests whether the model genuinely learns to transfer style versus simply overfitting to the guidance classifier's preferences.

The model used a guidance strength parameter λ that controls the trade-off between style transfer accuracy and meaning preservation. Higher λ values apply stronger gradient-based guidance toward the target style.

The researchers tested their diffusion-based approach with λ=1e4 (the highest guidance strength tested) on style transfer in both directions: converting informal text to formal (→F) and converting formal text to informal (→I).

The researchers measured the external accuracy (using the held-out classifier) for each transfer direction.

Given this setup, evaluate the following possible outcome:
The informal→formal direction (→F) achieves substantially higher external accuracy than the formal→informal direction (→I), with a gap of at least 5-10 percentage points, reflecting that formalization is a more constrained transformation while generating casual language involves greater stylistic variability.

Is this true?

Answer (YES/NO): NO